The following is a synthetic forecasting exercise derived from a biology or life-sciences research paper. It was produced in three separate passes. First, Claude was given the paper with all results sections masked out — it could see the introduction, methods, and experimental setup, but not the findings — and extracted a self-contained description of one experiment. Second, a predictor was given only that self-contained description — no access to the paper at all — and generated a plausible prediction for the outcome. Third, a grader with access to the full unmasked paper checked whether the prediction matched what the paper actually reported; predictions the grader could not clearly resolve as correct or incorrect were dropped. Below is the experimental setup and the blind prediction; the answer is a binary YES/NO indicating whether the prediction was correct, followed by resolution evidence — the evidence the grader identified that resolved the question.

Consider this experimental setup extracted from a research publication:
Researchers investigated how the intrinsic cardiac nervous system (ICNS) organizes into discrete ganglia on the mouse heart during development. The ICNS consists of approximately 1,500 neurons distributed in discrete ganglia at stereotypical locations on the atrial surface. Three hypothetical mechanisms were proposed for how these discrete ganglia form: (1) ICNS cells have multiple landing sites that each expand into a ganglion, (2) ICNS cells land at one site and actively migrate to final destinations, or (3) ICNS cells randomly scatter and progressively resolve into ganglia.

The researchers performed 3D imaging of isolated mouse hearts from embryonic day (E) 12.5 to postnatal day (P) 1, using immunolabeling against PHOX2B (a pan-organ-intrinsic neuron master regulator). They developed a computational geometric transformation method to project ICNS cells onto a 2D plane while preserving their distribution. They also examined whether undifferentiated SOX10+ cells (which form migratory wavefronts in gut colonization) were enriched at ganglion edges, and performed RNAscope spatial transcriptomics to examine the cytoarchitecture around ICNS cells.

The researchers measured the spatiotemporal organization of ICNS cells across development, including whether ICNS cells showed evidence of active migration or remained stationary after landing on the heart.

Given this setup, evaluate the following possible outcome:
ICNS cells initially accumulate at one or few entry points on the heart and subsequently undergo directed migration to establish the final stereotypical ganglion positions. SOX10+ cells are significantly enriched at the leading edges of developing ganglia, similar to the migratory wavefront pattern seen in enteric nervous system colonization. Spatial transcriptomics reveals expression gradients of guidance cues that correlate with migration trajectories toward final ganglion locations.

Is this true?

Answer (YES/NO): NO